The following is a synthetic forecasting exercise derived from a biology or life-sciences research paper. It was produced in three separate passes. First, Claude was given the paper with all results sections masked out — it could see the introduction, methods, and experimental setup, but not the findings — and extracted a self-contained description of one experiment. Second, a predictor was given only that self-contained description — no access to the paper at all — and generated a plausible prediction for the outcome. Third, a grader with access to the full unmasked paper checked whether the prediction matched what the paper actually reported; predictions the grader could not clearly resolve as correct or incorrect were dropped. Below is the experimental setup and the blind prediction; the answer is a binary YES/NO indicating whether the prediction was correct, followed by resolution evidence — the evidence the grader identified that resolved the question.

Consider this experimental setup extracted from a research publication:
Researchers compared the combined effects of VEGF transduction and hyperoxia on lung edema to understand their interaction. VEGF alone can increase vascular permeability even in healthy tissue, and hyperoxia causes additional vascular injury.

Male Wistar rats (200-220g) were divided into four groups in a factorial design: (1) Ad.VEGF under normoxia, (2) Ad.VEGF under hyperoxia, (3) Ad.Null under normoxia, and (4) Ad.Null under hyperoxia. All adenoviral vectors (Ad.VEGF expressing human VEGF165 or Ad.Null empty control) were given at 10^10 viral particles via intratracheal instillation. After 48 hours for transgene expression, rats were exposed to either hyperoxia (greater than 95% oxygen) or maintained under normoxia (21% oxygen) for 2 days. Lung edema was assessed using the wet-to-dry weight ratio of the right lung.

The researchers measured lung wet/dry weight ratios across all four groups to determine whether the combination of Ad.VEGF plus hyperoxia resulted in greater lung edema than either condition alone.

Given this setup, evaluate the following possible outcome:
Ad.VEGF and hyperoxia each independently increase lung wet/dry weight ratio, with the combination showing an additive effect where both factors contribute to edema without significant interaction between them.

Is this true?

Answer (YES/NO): NO